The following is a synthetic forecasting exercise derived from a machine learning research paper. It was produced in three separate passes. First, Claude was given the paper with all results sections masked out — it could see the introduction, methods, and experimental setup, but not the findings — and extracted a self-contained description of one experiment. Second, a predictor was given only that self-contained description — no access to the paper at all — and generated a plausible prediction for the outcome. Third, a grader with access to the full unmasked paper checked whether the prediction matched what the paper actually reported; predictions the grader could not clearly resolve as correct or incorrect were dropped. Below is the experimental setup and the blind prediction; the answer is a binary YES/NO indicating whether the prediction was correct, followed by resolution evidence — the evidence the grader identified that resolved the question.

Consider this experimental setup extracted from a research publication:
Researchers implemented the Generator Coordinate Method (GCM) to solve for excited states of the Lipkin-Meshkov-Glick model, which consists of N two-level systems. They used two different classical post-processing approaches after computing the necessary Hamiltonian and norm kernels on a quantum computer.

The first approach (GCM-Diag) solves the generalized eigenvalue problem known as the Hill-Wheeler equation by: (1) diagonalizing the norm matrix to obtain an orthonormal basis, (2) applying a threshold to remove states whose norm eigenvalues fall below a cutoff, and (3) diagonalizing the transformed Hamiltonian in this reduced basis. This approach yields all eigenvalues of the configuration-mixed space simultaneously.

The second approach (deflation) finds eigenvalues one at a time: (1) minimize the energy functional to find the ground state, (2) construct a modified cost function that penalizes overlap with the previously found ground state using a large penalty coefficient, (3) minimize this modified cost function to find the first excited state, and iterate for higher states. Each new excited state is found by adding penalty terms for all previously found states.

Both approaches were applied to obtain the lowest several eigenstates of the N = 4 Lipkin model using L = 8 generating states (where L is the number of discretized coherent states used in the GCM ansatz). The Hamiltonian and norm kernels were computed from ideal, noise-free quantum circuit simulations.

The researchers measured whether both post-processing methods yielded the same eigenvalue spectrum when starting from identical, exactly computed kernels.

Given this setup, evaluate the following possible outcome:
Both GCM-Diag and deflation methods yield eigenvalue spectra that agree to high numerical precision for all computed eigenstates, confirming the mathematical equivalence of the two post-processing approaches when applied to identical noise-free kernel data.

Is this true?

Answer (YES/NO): NO